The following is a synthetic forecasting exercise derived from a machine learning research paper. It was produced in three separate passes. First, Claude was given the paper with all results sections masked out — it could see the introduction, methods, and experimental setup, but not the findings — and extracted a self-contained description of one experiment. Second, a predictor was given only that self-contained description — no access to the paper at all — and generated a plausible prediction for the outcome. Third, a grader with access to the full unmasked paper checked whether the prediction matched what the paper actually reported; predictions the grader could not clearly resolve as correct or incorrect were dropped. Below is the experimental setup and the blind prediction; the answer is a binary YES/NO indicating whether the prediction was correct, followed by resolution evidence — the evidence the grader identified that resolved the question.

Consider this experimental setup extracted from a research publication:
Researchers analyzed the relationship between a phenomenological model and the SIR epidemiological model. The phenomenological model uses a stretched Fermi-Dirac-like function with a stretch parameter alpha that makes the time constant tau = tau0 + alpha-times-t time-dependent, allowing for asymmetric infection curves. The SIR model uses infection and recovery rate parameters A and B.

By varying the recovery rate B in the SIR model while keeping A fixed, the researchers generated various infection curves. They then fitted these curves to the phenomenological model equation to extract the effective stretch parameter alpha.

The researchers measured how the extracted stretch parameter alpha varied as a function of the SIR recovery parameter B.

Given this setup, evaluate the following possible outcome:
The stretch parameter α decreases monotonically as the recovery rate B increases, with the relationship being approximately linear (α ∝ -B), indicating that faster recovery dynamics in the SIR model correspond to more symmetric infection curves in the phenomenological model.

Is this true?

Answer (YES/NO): NO